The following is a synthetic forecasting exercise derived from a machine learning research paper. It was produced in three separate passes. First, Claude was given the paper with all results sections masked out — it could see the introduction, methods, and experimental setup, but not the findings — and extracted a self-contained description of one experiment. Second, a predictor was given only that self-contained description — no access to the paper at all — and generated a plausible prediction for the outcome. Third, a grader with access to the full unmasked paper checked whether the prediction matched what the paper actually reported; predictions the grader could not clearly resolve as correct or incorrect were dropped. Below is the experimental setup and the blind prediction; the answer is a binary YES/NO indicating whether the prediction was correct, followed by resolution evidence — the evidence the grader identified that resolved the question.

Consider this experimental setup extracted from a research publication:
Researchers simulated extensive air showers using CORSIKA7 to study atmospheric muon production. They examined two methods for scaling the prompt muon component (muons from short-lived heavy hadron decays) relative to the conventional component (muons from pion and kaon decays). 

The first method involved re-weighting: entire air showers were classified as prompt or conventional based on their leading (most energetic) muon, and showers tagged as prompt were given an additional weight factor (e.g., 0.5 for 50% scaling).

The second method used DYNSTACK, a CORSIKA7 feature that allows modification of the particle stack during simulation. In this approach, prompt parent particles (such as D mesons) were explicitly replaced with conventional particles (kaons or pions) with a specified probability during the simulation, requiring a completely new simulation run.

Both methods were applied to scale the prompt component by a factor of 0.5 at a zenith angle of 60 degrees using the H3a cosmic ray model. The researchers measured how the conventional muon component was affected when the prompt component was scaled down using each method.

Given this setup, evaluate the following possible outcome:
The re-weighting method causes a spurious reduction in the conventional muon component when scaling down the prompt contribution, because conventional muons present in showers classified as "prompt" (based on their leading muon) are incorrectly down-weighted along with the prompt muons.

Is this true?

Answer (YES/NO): NO